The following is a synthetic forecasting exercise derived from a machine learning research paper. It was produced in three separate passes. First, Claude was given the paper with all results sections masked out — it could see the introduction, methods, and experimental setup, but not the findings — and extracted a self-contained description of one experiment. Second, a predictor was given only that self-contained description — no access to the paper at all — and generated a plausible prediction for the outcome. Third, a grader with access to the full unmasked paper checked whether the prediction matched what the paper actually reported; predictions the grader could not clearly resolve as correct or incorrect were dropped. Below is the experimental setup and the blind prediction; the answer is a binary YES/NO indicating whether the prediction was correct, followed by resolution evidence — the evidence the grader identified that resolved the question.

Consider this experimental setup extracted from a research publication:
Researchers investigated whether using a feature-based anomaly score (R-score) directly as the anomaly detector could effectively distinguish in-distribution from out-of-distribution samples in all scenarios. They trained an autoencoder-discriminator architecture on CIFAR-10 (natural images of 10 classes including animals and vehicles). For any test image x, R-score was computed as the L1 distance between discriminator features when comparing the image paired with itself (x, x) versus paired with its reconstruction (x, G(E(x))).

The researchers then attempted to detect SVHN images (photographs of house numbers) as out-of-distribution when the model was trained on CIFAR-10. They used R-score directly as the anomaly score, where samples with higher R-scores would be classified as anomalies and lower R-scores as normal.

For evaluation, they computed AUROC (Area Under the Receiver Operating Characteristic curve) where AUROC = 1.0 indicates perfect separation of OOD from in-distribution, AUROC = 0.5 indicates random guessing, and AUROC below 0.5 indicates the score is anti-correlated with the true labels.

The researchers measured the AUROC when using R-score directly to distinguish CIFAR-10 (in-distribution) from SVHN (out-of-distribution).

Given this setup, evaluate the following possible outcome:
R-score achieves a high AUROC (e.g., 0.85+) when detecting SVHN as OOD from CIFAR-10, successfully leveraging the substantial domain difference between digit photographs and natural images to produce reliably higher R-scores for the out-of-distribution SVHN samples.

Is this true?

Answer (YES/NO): NO